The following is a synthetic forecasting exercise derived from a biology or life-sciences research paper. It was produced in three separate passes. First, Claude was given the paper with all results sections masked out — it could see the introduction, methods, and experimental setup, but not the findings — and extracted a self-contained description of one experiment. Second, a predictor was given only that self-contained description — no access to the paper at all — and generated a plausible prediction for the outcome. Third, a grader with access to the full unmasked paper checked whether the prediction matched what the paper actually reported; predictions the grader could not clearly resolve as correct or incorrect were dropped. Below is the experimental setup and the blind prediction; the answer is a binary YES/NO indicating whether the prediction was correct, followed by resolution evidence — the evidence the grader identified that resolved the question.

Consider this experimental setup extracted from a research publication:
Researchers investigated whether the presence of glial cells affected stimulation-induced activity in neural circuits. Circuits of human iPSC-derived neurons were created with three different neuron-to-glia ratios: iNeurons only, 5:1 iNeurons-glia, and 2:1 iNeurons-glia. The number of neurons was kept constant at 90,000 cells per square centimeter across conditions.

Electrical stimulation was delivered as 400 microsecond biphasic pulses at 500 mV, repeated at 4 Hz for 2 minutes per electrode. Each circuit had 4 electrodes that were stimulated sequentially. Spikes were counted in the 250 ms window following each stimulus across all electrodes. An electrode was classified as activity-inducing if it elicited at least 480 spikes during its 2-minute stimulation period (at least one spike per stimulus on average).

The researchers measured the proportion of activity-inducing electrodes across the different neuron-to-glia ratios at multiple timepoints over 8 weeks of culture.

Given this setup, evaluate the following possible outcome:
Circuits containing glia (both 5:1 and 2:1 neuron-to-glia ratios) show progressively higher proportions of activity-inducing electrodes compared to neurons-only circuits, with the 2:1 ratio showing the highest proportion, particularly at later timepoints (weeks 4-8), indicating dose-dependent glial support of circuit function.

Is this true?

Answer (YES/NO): NO